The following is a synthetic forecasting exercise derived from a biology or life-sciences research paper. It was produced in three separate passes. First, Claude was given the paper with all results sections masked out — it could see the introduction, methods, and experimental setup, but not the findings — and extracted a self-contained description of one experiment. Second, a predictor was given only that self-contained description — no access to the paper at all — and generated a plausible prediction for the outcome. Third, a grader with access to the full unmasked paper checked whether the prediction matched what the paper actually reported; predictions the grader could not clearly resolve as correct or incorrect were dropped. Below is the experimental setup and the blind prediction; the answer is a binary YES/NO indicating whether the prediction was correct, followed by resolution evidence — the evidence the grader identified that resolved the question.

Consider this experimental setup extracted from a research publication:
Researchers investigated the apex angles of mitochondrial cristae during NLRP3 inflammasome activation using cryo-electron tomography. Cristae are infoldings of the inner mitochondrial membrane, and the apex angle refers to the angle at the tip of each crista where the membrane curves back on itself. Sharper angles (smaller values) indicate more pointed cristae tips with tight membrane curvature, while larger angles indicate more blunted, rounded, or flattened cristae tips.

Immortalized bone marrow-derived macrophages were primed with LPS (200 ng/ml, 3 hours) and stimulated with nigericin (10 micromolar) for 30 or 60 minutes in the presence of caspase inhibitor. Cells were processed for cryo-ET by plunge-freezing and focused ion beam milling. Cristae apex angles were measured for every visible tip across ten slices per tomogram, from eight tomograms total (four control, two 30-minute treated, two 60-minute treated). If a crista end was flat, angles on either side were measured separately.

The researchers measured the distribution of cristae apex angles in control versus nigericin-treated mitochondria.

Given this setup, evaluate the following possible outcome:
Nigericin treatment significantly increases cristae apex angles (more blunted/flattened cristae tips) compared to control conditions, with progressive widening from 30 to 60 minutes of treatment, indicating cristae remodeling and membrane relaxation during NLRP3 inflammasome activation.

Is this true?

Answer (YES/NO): NO